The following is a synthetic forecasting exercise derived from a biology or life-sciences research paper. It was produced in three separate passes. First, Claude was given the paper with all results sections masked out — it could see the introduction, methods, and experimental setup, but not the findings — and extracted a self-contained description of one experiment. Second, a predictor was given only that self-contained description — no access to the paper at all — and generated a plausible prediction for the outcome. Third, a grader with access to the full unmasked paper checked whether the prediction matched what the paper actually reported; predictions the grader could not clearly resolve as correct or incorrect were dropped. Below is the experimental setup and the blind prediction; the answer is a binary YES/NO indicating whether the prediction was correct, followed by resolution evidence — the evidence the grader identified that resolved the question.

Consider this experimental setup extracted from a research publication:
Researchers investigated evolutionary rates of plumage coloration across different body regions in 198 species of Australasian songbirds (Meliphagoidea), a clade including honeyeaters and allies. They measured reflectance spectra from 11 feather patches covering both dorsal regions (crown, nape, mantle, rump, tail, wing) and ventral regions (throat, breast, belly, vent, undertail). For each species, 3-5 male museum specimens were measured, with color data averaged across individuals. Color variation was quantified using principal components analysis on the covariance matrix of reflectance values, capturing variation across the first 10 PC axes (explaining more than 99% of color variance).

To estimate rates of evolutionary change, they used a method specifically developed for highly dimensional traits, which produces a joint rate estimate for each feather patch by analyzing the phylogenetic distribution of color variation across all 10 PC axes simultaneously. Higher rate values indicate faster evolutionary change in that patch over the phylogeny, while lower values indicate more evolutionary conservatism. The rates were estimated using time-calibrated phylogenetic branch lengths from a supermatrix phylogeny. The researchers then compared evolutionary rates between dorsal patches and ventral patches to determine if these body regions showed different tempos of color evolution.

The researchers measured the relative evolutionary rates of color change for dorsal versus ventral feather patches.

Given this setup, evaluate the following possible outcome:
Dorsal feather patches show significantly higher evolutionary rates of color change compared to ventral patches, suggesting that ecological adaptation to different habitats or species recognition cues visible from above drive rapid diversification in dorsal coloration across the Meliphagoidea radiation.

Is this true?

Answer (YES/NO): NO